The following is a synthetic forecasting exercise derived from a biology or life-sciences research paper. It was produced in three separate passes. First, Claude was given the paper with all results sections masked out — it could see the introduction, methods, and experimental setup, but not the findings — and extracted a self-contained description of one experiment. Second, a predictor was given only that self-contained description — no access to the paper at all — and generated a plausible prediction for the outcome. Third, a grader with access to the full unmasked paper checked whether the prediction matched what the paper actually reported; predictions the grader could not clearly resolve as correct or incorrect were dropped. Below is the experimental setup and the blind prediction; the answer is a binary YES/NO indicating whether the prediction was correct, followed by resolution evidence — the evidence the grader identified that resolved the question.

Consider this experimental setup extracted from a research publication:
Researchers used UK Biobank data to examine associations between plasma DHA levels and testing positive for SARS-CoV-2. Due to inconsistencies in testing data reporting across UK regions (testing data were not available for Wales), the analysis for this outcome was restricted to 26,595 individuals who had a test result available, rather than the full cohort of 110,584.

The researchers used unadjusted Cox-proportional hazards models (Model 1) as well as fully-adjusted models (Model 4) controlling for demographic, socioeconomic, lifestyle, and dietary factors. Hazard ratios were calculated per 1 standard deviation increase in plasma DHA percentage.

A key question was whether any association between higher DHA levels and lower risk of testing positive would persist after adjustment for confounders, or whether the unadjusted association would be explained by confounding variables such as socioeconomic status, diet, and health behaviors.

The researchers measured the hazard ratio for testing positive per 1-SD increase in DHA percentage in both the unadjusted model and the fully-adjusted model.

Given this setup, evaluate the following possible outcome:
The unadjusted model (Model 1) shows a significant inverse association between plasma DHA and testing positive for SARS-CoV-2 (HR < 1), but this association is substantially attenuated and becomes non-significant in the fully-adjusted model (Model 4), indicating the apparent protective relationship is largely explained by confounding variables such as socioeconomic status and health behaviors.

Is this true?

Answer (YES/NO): NO